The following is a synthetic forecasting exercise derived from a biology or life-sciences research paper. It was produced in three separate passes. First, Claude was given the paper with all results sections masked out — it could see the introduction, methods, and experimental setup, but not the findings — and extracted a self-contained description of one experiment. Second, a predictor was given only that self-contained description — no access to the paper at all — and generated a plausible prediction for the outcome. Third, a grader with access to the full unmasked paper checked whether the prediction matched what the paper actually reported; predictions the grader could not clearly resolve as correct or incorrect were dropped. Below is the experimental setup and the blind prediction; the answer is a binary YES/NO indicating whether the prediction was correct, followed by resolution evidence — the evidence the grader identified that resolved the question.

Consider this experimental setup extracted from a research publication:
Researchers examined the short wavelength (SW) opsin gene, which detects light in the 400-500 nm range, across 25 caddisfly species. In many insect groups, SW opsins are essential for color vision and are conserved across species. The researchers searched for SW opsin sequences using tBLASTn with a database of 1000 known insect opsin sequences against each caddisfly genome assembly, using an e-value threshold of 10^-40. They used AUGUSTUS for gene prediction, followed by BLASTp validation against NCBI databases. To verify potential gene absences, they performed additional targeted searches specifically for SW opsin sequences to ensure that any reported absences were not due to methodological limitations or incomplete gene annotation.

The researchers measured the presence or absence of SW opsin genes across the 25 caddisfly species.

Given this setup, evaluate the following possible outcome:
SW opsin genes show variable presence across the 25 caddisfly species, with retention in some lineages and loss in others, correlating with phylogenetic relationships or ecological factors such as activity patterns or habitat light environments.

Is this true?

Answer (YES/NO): YES